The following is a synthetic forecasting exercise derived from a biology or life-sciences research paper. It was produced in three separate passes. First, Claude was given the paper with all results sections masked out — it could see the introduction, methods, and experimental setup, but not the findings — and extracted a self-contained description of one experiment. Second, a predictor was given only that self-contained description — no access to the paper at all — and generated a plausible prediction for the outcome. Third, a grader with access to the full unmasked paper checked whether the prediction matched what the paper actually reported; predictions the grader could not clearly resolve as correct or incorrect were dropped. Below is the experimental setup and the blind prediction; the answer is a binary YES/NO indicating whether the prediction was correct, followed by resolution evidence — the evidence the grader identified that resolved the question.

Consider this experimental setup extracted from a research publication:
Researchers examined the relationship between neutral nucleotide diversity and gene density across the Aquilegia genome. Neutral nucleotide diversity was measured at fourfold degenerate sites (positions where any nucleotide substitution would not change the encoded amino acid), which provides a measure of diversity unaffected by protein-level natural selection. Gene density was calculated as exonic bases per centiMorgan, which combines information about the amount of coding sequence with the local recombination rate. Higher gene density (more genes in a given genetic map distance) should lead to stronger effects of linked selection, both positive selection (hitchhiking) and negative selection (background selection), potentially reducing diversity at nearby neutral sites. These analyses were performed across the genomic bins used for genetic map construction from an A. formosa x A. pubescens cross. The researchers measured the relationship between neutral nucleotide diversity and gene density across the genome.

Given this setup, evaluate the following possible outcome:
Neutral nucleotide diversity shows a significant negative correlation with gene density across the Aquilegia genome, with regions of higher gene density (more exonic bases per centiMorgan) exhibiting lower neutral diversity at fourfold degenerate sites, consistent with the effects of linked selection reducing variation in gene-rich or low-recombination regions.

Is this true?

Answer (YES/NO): NO